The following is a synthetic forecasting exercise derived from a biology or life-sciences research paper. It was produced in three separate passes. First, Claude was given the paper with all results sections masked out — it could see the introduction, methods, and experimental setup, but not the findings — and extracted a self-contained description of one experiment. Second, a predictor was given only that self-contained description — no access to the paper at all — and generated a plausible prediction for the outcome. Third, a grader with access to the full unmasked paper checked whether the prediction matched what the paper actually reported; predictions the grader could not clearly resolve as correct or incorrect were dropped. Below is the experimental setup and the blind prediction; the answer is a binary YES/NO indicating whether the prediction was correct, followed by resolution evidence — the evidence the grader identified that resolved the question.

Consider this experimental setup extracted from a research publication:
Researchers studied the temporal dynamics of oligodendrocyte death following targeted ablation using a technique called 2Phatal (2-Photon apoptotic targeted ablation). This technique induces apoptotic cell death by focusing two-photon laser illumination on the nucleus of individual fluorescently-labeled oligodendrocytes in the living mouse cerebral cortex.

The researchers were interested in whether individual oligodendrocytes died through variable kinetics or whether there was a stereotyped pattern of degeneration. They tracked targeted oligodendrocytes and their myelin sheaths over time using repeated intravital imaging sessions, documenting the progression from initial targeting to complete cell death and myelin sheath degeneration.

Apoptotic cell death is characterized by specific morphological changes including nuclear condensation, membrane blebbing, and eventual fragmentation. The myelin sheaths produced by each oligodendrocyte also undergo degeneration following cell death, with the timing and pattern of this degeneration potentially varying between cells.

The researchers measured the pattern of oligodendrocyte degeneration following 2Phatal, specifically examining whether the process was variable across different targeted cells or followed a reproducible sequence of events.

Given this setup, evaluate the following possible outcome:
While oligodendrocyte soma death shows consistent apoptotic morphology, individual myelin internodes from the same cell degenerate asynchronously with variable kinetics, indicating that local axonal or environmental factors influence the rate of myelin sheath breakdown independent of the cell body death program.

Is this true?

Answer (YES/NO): NO